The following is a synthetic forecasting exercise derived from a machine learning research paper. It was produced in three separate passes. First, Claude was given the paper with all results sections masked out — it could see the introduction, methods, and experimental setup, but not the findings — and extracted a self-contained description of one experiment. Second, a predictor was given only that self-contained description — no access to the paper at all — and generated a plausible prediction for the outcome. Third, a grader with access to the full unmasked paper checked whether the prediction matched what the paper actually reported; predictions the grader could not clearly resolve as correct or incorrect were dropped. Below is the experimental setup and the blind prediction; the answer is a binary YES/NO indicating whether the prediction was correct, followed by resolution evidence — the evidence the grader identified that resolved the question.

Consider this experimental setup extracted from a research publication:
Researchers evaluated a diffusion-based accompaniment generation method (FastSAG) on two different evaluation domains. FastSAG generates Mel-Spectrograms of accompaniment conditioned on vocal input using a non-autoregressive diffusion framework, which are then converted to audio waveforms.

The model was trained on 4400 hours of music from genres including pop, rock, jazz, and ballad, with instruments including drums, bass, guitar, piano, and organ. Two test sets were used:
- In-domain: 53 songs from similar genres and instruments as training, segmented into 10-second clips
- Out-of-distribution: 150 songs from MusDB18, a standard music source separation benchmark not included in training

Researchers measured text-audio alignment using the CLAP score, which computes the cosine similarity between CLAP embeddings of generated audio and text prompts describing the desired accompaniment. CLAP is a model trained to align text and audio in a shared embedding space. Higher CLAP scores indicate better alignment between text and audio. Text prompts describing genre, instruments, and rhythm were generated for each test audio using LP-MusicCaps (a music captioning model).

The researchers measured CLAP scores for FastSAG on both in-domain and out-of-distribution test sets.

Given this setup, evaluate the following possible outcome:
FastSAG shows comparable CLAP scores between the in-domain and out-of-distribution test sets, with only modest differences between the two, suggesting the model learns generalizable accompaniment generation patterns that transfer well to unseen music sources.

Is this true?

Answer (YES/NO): NO